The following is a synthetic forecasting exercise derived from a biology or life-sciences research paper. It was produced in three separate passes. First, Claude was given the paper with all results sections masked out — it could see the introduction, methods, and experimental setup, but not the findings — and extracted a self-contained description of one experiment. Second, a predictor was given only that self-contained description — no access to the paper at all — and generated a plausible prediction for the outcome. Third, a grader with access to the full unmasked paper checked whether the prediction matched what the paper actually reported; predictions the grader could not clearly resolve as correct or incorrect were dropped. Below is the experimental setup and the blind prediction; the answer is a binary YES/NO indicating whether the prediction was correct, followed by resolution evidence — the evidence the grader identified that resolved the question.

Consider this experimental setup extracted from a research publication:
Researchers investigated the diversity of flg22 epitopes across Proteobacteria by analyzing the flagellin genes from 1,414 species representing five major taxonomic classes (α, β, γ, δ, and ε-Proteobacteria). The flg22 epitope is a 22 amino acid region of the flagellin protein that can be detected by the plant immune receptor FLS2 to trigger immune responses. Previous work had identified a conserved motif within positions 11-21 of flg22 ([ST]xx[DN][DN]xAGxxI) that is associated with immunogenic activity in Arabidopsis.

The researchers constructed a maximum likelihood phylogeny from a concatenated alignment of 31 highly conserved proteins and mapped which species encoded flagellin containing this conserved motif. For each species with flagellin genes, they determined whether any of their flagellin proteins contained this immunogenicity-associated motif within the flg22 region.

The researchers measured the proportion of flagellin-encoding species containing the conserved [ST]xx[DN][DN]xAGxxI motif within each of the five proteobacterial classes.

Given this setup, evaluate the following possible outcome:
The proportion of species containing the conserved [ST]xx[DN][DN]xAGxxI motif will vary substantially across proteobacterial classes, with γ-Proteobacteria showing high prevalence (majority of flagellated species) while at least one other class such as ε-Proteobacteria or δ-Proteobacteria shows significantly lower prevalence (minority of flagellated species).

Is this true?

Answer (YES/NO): YES